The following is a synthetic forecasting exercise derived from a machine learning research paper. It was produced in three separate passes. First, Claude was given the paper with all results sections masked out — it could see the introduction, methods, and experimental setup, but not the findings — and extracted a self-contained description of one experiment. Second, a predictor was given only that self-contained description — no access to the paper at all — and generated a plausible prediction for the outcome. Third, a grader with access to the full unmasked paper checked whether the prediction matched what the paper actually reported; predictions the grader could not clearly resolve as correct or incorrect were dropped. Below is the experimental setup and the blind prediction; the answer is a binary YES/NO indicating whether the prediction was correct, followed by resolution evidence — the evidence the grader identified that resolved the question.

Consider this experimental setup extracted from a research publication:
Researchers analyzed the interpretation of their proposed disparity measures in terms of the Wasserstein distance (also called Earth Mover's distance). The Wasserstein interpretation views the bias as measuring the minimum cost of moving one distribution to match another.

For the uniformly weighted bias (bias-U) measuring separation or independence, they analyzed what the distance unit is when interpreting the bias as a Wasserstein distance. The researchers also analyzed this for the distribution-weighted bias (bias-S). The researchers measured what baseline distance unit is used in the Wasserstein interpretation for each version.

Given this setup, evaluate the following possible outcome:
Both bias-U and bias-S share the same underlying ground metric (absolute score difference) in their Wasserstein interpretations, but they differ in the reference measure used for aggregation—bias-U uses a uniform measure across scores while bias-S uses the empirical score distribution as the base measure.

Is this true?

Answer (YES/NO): NO